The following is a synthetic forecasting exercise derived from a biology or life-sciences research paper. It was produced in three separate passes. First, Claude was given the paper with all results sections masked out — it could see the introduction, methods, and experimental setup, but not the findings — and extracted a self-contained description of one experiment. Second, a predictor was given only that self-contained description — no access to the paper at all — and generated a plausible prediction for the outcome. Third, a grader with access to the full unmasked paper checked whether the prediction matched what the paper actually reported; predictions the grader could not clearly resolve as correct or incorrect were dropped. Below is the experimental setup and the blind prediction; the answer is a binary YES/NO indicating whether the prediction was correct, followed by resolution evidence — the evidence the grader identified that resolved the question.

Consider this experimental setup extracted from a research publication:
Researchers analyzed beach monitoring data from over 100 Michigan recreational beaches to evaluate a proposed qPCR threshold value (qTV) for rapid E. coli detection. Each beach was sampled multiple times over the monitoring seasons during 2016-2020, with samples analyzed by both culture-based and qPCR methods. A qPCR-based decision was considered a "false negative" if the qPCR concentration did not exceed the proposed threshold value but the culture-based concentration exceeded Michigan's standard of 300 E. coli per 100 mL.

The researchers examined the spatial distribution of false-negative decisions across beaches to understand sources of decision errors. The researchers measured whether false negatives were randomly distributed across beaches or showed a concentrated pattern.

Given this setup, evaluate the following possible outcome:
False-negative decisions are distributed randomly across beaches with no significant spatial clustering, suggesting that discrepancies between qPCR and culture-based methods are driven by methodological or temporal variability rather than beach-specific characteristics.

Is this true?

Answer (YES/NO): NO